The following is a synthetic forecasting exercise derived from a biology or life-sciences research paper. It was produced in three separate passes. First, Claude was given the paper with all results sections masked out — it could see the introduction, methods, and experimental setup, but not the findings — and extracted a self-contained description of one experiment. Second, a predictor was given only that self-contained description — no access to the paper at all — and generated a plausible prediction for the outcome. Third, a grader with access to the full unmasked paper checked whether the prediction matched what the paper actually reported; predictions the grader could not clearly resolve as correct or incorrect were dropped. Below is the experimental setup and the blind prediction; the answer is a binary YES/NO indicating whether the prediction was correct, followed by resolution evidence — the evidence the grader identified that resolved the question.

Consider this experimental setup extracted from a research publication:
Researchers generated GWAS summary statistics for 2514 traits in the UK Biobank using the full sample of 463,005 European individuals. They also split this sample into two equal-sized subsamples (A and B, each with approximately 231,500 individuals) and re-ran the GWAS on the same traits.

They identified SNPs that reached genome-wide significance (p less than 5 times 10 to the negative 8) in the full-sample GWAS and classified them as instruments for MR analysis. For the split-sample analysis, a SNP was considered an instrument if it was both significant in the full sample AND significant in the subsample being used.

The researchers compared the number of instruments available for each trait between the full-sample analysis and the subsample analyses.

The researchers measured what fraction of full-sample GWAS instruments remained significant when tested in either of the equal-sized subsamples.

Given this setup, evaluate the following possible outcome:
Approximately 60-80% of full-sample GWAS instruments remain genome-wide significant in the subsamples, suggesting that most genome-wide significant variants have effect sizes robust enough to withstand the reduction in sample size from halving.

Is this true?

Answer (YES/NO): NO